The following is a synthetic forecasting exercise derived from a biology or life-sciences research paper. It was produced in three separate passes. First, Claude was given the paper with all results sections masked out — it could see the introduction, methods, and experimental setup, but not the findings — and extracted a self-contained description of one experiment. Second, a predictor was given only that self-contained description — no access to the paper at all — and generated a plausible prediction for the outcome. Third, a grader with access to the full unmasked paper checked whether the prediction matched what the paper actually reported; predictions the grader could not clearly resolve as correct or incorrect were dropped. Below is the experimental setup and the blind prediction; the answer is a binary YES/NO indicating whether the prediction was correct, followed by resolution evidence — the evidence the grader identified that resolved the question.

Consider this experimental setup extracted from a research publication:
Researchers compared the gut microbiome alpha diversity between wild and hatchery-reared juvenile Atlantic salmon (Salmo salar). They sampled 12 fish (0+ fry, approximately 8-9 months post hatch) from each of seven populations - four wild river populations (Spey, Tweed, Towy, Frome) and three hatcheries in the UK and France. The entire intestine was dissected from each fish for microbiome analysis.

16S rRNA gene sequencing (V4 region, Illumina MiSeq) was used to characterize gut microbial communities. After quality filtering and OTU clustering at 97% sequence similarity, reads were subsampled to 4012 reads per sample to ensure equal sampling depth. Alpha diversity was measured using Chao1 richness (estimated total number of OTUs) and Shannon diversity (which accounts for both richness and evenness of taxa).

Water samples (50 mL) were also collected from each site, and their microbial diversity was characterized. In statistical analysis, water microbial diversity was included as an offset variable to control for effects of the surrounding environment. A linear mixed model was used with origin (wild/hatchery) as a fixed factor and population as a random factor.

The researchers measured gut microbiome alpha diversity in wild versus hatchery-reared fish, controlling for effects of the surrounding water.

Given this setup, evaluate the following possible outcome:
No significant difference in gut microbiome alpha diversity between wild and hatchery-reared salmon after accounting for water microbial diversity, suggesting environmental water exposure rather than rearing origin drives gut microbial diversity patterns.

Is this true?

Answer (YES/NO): NO